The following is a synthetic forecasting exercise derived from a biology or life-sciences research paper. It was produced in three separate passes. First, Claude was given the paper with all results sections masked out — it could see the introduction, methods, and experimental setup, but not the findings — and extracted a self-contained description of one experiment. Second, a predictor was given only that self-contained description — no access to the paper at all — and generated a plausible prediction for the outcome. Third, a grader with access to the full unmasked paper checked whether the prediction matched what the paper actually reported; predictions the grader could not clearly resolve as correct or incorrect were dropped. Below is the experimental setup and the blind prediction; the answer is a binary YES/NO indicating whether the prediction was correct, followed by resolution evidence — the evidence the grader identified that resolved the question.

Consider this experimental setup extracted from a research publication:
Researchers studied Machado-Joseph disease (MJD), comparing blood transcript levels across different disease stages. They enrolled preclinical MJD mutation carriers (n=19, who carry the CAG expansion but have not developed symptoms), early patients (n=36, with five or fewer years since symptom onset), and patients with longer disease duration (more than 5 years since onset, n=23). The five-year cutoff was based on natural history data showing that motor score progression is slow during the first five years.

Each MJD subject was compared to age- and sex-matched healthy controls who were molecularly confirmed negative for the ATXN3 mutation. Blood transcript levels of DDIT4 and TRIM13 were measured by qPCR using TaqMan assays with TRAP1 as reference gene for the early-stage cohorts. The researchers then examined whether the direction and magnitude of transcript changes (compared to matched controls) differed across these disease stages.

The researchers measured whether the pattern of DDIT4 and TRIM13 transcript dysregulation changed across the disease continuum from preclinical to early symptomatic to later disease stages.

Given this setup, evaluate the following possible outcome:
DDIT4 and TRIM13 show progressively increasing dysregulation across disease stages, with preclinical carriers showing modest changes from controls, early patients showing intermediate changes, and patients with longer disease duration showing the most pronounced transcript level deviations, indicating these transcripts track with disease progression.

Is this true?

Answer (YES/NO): NO